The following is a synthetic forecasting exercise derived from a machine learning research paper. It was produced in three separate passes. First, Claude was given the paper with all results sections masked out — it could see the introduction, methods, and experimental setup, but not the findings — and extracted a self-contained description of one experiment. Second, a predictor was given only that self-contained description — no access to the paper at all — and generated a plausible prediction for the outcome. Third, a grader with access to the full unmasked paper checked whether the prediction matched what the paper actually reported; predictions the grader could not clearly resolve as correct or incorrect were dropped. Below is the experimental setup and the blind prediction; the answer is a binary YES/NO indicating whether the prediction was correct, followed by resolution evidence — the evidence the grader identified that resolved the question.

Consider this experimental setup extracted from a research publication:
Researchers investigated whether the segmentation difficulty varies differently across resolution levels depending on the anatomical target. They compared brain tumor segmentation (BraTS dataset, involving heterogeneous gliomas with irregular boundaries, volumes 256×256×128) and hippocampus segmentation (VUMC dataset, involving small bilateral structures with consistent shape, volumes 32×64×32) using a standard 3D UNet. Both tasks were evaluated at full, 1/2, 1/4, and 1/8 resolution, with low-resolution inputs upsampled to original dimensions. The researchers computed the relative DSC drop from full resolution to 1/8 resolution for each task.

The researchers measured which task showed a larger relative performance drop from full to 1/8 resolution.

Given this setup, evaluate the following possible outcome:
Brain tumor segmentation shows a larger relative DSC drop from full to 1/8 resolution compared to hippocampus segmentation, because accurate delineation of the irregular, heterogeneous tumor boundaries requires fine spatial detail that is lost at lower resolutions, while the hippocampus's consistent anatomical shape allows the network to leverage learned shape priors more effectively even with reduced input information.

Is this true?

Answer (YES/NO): NO